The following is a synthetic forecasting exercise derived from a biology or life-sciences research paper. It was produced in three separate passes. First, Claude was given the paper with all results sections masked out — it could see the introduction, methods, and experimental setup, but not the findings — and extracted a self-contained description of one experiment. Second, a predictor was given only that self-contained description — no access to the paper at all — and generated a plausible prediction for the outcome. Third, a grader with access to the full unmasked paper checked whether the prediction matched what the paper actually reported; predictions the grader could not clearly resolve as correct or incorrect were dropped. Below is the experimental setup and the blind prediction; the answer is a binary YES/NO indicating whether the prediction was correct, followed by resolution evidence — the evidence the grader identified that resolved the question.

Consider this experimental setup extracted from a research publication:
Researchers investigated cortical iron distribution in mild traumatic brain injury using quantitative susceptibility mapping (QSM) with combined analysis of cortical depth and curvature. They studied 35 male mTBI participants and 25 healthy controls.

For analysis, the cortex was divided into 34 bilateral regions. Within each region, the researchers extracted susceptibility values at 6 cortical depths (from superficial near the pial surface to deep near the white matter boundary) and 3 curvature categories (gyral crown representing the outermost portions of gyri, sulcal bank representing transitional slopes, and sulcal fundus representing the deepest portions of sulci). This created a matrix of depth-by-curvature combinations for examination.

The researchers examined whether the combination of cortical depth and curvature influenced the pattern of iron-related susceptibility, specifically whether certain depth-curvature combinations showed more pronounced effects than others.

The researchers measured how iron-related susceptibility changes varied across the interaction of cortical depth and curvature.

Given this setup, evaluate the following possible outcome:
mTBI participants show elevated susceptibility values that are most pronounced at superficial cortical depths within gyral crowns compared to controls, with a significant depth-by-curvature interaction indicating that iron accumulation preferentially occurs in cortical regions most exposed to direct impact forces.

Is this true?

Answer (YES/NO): NO